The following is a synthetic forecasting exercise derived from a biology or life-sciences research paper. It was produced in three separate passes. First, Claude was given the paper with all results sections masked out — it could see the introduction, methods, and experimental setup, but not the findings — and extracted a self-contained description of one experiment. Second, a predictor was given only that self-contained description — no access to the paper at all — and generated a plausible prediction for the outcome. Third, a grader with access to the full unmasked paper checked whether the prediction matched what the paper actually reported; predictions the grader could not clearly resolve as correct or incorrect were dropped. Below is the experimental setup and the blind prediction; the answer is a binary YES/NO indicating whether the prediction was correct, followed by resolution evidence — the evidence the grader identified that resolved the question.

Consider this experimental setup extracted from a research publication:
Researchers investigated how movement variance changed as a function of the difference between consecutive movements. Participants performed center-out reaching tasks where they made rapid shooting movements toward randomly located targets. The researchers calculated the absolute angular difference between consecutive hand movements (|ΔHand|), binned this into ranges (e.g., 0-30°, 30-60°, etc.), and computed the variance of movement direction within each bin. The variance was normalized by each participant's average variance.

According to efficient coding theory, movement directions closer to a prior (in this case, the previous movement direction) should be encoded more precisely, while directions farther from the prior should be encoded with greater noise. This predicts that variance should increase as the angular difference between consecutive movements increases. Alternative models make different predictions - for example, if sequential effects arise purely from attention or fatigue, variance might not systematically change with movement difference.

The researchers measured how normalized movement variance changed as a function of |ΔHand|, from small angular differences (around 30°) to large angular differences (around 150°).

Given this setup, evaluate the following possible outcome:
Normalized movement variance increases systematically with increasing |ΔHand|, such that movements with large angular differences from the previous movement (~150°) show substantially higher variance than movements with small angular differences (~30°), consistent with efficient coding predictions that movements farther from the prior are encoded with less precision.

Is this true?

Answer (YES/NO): YES